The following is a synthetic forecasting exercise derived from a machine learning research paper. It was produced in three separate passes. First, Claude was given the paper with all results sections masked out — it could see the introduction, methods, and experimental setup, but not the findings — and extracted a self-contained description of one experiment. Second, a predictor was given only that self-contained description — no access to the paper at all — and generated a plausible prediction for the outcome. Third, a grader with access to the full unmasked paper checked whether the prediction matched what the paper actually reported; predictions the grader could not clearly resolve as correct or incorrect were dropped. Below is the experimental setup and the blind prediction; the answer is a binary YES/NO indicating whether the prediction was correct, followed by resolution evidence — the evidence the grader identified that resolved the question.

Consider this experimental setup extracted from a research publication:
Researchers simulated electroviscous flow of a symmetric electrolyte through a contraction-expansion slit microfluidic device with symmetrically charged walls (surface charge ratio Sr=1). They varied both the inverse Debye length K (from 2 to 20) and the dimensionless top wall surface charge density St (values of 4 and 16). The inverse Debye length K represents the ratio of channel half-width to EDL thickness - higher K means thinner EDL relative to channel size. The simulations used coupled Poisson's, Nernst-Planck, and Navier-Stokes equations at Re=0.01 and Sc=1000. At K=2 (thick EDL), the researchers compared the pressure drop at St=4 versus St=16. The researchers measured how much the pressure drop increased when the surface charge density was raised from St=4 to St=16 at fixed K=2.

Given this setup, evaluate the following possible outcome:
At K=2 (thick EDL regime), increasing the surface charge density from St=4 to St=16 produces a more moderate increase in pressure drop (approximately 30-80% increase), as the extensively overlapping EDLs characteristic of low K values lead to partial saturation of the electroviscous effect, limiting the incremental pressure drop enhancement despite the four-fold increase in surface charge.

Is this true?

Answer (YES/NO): NO